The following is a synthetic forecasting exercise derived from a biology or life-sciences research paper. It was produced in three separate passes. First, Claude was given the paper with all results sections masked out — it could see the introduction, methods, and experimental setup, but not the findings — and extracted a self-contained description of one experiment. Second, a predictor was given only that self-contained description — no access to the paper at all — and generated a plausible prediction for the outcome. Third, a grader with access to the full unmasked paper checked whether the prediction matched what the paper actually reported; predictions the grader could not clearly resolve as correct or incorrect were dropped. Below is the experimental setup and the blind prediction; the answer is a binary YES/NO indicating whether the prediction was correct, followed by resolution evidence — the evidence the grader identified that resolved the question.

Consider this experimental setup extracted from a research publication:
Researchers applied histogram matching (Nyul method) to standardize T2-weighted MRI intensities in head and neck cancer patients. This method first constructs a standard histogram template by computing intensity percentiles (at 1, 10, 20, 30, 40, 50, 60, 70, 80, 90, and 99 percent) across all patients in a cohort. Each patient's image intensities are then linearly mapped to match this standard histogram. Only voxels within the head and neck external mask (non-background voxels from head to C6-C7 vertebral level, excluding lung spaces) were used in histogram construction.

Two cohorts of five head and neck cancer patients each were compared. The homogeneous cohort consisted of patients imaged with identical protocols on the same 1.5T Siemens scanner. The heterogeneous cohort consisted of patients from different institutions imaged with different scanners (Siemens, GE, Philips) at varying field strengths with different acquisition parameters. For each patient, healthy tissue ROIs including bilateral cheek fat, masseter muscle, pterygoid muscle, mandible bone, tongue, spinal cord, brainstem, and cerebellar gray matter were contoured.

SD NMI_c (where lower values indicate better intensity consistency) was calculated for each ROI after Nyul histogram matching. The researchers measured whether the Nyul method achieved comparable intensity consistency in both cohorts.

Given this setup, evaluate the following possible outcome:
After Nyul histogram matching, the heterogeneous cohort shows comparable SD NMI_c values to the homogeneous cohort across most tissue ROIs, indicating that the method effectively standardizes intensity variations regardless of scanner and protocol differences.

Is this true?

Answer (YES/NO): YES